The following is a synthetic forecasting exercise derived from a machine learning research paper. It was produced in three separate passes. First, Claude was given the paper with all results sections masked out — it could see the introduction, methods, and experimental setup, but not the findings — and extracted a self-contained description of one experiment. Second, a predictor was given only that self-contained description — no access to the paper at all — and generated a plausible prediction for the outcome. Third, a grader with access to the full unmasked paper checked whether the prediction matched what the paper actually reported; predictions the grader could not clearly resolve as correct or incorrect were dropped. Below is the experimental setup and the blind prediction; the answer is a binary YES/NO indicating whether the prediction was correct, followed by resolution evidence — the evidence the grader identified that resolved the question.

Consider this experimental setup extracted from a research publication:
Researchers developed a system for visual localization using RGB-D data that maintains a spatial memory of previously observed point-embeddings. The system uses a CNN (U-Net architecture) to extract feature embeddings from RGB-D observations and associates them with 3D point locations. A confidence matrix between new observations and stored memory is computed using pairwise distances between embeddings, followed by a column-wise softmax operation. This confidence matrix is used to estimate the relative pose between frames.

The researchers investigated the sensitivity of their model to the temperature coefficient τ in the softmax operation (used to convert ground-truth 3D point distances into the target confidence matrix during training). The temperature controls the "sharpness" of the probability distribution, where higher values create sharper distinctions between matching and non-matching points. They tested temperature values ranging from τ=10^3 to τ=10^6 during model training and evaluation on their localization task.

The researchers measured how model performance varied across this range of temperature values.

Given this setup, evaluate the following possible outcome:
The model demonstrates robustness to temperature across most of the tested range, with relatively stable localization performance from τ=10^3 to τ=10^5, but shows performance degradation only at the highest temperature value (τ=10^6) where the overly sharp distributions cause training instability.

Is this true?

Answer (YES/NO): NO